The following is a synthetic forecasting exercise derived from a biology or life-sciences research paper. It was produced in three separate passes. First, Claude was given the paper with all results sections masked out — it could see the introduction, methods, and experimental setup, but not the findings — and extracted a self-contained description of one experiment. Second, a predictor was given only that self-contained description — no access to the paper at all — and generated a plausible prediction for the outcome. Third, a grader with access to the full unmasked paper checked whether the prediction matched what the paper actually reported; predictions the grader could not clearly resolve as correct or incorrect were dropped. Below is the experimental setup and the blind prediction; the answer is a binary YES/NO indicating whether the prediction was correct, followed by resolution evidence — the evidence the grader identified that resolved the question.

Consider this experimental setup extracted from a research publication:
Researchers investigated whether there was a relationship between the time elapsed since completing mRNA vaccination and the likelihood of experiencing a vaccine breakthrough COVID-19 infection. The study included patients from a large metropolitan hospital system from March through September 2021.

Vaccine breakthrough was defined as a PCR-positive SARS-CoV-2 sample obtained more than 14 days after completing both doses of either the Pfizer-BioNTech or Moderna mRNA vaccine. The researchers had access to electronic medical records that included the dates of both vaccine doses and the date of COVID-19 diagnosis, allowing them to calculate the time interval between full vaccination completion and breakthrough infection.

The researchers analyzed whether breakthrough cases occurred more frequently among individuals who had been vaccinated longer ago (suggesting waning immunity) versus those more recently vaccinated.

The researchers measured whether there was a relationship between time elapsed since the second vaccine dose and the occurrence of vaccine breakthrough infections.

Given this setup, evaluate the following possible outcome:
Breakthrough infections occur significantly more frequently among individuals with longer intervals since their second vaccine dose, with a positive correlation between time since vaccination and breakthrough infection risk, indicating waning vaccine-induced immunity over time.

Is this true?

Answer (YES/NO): NO